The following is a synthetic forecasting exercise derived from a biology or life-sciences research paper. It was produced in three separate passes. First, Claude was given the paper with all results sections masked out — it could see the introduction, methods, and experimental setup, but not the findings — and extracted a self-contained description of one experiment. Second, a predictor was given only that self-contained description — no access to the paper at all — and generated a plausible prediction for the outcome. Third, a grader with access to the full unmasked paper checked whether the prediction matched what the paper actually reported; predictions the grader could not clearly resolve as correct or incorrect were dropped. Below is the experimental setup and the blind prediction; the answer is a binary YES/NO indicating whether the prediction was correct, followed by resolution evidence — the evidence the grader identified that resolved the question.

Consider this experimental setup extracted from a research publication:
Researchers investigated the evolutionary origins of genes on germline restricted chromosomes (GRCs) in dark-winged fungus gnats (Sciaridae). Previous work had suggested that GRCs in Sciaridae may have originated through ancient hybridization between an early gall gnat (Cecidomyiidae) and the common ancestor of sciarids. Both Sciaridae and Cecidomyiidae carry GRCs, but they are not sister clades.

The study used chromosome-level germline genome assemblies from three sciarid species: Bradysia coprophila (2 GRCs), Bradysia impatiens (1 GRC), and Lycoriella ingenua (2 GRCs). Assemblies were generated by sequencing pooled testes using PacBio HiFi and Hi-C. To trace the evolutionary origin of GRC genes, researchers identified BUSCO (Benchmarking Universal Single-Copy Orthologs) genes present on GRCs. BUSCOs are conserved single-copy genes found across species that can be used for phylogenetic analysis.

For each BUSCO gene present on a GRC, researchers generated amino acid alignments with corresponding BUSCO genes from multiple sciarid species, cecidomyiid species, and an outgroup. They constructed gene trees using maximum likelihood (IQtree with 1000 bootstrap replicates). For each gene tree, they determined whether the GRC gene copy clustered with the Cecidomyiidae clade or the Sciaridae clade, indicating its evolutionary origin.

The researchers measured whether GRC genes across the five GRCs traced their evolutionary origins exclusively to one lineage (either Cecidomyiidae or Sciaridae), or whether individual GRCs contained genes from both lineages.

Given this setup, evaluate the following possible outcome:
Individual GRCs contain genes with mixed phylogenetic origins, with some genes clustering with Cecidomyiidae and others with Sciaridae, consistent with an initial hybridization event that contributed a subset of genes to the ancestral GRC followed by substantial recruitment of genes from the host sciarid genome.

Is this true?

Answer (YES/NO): YES